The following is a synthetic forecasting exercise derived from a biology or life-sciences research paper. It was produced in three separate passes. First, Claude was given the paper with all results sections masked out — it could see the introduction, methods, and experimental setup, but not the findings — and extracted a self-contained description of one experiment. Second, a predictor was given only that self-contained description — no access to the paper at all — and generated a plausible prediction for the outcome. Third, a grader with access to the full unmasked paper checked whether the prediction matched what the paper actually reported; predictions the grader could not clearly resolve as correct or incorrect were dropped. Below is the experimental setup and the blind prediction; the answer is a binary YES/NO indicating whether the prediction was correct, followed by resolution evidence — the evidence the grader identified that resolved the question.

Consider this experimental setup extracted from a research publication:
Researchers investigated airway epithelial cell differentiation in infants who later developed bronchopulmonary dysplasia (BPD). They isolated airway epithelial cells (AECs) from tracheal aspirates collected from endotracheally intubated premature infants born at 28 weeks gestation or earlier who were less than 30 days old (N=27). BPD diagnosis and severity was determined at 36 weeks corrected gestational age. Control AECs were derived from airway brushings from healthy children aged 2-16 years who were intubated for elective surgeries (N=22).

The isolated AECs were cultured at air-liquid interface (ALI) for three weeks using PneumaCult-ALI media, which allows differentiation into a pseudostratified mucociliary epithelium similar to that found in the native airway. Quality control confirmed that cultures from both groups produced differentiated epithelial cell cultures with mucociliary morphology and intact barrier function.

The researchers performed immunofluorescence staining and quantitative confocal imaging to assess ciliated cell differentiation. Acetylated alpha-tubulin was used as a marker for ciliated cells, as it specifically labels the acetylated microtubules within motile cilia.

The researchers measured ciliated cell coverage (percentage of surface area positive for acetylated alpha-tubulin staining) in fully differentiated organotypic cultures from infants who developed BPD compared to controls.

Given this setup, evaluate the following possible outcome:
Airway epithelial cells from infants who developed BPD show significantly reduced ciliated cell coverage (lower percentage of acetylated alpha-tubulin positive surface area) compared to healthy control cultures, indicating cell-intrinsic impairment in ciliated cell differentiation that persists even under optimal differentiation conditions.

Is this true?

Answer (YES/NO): YES